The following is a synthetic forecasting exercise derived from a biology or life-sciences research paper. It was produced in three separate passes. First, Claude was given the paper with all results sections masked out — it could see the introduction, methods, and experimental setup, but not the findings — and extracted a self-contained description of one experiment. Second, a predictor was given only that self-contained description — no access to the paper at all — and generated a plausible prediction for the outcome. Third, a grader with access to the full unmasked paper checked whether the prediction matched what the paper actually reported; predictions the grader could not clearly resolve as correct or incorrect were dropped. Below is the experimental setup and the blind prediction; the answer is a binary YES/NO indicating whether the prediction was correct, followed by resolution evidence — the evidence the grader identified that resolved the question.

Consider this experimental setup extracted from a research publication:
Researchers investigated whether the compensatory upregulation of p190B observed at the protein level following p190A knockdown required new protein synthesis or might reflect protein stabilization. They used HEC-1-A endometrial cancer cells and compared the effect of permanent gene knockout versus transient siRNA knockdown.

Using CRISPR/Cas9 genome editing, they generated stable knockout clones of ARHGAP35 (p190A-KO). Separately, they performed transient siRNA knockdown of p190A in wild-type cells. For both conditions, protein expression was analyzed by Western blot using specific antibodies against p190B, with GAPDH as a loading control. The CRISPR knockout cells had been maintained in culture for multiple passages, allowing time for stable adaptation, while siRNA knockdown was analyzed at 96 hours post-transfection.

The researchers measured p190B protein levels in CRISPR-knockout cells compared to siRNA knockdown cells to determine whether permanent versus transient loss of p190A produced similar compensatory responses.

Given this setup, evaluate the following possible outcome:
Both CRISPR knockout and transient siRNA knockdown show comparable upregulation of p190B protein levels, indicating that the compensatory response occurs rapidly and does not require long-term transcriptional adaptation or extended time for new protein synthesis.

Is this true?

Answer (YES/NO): NO